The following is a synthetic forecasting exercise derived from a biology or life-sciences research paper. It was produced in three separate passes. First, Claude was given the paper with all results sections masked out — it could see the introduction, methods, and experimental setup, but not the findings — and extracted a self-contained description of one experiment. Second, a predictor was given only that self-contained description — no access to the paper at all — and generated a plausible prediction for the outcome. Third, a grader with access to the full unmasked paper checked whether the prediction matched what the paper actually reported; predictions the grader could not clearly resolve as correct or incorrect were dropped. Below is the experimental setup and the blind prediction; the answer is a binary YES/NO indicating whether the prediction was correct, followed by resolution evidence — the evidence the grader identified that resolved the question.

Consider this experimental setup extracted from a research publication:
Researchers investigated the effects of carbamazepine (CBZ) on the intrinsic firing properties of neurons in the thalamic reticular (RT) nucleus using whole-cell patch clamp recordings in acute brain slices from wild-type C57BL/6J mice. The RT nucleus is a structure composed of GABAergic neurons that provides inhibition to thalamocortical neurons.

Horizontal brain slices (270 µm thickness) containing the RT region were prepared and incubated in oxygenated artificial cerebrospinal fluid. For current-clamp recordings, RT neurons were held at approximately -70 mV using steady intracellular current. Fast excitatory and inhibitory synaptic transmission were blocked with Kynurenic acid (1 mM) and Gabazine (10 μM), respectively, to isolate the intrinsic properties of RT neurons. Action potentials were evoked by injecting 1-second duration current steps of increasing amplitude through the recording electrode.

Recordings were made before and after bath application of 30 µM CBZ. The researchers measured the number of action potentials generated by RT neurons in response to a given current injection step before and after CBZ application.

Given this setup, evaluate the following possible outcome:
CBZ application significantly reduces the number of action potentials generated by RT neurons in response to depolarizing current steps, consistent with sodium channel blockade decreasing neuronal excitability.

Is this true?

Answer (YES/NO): YES